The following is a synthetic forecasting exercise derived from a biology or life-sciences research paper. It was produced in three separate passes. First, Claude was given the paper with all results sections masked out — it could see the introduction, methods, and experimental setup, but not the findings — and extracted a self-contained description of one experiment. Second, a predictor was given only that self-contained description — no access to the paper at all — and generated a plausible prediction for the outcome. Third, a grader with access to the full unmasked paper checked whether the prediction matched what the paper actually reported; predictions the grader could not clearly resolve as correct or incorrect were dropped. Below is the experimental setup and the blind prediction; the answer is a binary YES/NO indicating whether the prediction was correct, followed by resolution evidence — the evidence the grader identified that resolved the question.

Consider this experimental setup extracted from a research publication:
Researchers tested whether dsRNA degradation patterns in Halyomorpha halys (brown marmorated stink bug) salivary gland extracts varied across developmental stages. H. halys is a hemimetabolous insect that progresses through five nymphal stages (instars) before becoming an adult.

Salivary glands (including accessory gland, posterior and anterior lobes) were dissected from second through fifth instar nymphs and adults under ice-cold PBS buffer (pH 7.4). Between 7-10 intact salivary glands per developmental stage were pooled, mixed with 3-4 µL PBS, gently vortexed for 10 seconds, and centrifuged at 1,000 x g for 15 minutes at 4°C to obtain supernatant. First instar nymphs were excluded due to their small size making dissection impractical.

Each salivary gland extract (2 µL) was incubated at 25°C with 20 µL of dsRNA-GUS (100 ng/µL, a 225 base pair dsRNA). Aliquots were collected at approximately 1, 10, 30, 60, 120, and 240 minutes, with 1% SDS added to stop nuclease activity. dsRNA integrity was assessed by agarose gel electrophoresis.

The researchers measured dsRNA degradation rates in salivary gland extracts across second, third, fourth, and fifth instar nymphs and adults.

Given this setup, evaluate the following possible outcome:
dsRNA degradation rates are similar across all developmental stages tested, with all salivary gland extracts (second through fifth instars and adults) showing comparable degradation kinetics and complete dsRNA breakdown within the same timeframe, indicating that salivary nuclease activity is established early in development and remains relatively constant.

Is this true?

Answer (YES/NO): YES